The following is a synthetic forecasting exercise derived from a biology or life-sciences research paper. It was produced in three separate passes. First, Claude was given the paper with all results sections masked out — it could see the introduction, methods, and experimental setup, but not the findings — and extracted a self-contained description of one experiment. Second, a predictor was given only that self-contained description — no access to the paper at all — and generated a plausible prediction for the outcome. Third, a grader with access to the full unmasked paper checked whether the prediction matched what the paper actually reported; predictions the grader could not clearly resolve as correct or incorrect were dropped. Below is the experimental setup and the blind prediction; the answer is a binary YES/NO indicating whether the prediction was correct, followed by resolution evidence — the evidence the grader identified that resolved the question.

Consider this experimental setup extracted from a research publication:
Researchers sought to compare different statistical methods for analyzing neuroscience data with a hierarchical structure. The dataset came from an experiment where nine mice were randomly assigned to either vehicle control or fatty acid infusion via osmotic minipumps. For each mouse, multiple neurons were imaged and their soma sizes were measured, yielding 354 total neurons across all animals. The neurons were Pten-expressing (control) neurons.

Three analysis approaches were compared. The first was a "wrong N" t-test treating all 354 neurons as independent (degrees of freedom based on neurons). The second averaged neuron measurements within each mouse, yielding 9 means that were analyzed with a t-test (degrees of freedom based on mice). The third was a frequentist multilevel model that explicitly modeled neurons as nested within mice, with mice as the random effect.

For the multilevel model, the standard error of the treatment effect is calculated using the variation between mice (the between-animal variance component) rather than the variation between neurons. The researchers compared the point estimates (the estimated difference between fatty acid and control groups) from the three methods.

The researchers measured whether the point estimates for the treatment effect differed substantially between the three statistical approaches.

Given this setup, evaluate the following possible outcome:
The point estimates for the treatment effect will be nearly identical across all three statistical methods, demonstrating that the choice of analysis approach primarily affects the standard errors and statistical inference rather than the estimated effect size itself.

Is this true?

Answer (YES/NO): NO